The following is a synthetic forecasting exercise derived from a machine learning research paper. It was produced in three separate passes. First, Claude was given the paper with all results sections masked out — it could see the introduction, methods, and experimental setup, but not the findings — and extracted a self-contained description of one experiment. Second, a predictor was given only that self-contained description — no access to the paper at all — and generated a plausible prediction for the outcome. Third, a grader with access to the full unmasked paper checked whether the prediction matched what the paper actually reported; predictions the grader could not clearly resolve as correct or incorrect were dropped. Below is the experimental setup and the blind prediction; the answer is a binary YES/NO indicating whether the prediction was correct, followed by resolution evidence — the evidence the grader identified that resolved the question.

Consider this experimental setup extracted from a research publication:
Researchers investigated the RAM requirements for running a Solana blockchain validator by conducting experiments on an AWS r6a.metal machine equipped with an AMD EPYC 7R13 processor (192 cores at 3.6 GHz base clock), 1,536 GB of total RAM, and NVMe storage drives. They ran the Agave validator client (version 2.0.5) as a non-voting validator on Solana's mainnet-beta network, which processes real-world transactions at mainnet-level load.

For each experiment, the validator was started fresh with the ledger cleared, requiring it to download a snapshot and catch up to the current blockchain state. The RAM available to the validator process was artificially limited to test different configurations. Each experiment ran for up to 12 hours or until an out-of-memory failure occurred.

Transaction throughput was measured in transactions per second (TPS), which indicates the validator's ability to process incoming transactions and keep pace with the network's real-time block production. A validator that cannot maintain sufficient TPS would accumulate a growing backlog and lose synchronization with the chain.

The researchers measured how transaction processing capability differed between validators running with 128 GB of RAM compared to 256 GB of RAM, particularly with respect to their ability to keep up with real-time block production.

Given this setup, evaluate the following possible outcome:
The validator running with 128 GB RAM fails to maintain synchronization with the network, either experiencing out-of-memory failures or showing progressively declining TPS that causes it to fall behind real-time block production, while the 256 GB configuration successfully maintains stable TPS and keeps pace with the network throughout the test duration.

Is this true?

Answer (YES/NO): NO